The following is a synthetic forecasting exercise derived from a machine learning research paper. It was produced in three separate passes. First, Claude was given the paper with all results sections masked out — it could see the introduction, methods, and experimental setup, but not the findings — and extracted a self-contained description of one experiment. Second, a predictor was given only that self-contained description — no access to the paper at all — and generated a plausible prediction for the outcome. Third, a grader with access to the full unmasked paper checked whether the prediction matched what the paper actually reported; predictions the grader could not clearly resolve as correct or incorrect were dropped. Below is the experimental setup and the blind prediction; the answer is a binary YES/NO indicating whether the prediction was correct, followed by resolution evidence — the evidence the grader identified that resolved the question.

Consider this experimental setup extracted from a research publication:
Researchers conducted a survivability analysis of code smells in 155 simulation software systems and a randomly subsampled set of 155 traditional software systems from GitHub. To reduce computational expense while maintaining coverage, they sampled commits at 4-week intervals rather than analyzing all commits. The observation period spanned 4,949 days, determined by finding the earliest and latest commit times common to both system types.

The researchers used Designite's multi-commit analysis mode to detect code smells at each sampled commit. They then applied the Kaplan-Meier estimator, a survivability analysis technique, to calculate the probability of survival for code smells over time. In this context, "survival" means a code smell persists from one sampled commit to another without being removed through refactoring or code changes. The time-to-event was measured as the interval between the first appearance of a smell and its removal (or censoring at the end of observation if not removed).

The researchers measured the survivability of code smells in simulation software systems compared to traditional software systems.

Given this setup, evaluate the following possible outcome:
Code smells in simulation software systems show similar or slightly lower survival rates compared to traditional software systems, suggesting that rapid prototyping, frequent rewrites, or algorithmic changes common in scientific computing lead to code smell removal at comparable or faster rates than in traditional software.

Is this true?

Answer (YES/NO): NO